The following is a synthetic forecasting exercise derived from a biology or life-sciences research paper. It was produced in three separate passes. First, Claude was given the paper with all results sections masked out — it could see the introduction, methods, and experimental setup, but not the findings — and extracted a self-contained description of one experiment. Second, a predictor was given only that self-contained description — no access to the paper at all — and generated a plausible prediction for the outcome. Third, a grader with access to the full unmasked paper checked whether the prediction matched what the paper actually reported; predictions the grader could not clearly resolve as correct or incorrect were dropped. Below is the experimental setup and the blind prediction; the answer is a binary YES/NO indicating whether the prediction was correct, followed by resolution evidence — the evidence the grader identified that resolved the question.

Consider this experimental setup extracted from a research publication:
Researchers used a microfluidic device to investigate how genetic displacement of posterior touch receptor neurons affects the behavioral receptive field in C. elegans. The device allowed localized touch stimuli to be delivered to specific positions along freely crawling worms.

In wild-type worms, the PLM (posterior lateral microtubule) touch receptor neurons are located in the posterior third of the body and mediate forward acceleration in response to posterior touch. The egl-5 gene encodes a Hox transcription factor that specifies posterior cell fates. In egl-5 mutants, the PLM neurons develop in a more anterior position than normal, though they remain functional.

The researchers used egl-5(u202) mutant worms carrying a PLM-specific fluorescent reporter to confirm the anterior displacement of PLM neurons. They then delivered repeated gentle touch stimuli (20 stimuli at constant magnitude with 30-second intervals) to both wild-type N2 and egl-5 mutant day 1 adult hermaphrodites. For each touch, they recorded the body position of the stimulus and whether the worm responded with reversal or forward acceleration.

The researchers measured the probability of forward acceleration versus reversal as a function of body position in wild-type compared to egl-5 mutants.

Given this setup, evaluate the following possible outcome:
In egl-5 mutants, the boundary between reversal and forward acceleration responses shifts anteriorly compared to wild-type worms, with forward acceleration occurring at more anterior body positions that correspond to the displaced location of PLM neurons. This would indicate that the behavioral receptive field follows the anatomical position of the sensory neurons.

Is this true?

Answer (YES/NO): NO